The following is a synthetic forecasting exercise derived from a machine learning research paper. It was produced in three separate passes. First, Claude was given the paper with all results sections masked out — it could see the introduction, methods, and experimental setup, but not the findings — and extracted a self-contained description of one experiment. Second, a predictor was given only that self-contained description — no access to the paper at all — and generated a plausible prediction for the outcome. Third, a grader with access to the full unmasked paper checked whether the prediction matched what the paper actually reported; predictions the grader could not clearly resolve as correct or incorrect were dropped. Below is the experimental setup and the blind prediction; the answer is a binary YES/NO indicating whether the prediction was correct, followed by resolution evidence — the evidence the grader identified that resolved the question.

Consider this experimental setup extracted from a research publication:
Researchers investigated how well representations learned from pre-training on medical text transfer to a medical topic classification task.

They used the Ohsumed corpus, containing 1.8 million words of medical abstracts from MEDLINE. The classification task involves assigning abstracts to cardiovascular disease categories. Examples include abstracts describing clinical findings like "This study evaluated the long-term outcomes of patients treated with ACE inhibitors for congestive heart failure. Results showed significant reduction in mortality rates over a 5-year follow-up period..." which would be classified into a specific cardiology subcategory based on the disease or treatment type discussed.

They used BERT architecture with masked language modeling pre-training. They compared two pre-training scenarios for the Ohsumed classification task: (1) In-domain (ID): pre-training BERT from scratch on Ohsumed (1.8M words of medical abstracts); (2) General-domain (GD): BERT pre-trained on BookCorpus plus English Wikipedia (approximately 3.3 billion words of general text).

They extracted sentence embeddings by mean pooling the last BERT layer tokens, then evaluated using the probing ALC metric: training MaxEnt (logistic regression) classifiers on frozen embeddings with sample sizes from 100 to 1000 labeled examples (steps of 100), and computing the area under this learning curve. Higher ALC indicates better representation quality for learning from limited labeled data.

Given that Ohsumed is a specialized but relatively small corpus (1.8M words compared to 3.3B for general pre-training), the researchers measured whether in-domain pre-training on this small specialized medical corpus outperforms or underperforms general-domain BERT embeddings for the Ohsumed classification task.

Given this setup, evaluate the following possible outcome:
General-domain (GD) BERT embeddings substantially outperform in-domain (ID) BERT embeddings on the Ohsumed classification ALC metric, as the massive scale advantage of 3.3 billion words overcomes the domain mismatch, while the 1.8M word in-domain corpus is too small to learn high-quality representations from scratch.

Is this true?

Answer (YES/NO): NO